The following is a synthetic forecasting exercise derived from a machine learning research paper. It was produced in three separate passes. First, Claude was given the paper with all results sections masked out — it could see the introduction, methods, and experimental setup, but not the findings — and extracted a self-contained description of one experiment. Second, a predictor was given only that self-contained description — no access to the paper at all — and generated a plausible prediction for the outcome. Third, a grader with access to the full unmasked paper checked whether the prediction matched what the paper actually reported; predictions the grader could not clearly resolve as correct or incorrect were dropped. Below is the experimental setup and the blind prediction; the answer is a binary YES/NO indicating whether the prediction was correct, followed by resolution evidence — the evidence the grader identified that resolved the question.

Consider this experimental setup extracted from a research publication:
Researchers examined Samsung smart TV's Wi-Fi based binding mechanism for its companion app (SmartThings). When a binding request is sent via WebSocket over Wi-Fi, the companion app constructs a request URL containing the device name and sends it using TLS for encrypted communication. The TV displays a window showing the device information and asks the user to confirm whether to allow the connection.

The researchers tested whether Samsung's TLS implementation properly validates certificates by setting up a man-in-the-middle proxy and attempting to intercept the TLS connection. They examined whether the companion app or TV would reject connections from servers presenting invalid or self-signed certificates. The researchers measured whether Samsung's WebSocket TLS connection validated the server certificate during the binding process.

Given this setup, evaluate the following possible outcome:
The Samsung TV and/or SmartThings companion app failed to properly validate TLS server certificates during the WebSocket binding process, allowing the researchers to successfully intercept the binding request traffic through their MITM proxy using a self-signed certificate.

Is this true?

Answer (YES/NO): YES